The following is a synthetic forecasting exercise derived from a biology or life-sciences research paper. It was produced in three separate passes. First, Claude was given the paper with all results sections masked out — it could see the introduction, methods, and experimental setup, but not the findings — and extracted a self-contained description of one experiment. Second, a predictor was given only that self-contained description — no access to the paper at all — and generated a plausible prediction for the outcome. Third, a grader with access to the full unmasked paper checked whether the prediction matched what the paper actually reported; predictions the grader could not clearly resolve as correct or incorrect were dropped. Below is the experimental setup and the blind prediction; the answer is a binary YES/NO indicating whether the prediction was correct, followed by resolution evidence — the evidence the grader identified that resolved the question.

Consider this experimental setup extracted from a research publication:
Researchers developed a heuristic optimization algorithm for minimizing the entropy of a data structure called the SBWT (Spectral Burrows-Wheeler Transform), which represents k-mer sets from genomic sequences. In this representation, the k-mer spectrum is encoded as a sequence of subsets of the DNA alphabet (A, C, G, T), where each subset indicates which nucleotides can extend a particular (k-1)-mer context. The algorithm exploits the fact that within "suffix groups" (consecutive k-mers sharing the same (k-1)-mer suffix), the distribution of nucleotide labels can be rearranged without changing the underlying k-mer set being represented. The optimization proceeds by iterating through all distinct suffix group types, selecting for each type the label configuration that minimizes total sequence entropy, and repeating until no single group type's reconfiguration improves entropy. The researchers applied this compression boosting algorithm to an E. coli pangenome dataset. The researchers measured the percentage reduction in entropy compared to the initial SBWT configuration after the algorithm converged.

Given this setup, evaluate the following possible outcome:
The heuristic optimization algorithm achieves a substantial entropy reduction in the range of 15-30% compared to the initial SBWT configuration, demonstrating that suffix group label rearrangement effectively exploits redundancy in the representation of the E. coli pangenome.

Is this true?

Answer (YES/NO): NO